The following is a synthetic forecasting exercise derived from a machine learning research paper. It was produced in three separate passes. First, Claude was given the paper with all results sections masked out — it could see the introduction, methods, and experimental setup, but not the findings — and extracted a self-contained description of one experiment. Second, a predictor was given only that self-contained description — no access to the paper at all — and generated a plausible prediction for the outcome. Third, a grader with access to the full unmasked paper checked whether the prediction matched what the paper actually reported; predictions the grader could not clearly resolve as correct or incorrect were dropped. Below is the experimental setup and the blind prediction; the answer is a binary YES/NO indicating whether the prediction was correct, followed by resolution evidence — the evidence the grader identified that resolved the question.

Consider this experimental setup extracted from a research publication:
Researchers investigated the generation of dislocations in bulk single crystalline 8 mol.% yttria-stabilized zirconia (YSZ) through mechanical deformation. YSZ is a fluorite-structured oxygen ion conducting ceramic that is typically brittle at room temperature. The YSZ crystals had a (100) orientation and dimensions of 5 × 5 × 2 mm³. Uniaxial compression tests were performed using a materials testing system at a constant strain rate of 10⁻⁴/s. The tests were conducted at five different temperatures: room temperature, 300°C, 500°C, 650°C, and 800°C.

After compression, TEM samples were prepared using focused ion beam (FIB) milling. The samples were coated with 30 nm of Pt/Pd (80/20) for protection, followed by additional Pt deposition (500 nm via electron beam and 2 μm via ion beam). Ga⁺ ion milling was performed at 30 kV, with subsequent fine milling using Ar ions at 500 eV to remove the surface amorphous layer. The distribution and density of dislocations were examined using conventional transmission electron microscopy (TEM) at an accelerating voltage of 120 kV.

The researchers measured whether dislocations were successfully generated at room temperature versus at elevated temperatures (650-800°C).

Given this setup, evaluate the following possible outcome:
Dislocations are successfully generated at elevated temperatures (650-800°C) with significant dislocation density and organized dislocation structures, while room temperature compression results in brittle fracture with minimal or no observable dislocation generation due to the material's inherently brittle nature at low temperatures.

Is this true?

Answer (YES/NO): NO